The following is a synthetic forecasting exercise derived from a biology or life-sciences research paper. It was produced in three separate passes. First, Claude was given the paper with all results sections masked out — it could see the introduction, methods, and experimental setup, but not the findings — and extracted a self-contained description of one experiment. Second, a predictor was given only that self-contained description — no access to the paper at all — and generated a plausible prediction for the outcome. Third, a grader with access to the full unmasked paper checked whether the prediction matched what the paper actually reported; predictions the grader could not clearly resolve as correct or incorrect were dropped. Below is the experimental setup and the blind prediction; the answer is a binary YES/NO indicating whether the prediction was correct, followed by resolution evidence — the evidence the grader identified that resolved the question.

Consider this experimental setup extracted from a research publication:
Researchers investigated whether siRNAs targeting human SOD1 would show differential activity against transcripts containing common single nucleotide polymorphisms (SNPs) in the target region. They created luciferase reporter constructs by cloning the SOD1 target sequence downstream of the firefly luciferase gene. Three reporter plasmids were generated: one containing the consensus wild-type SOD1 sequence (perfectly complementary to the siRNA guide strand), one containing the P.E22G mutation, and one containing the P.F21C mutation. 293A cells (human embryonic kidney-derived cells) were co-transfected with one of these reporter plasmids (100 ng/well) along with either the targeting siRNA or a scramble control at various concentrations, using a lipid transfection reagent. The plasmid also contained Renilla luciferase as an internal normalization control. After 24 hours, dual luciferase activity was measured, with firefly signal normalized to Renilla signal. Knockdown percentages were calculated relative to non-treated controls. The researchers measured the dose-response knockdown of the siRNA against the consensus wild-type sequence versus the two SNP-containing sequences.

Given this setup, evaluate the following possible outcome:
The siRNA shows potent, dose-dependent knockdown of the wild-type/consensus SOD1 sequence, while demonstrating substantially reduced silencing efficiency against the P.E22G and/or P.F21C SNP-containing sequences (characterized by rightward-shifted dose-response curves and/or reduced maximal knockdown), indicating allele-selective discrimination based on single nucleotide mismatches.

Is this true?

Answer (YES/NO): YES